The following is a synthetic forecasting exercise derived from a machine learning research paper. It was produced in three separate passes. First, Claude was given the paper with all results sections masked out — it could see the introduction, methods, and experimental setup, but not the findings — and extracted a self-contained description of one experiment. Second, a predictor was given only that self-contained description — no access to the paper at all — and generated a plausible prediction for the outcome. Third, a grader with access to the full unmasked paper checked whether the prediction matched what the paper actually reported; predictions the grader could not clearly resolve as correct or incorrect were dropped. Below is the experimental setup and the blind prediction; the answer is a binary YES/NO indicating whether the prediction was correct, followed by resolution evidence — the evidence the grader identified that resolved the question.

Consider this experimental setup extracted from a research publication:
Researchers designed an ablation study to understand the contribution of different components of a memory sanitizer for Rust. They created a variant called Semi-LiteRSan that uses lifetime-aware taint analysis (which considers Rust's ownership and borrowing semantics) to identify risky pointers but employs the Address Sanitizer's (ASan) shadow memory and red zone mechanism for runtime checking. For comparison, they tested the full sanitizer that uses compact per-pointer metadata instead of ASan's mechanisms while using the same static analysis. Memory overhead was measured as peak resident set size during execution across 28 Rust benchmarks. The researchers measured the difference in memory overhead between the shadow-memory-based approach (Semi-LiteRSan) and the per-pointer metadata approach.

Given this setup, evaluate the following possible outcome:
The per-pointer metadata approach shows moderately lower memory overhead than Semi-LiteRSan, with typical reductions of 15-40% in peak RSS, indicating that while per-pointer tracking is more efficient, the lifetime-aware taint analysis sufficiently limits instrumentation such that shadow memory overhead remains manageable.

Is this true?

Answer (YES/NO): NO